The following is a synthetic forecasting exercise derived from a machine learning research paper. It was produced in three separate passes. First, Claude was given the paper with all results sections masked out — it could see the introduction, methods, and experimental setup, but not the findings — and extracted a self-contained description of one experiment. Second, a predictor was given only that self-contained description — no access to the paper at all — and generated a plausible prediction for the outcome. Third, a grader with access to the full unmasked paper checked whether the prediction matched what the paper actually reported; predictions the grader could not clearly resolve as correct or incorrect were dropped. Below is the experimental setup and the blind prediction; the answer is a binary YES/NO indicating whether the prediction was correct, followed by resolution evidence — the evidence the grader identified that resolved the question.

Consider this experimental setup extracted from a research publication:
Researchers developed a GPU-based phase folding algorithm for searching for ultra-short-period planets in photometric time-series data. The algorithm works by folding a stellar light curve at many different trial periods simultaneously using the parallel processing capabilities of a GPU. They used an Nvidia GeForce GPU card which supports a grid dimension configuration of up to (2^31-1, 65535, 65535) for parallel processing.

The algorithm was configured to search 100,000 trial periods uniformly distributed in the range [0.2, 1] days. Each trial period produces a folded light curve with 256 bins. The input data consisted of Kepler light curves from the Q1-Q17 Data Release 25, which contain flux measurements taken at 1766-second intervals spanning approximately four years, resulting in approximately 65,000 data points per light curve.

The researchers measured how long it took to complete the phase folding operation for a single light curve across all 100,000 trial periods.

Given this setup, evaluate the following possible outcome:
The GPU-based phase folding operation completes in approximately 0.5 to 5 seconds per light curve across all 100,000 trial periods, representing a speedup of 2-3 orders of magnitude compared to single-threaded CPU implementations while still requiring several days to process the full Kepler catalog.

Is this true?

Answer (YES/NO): NO